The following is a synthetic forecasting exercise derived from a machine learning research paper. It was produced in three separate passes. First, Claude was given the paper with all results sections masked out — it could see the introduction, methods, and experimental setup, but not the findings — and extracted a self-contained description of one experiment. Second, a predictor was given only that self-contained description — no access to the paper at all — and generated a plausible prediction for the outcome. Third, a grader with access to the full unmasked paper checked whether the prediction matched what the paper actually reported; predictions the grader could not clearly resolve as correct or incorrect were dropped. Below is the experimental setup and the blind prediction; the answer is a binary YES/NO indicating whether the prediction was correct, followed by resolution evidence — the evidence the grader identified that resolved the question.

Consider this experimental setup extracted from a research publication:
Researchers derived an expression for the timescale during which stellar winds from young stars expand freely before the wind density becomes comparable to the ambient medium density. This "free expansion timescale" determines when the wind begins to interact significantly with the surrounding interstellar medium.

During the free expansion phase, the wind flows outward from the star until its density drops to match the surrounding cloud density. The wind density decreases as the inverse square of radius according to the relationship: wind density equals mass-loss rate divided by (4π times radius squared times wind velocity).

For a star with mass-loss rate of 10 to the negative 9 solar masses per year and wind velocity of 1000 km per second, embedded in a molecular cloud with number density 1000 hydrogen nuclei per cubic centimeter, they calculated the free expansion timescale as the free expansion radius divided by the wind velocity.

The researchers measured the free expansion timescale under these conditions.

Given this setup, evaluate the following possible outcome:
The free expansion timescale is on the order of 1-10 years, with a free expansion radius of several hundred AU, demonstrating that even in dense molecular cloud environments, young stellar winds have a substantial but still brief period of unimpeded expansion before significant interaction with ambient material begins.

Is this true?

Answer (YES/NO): NO